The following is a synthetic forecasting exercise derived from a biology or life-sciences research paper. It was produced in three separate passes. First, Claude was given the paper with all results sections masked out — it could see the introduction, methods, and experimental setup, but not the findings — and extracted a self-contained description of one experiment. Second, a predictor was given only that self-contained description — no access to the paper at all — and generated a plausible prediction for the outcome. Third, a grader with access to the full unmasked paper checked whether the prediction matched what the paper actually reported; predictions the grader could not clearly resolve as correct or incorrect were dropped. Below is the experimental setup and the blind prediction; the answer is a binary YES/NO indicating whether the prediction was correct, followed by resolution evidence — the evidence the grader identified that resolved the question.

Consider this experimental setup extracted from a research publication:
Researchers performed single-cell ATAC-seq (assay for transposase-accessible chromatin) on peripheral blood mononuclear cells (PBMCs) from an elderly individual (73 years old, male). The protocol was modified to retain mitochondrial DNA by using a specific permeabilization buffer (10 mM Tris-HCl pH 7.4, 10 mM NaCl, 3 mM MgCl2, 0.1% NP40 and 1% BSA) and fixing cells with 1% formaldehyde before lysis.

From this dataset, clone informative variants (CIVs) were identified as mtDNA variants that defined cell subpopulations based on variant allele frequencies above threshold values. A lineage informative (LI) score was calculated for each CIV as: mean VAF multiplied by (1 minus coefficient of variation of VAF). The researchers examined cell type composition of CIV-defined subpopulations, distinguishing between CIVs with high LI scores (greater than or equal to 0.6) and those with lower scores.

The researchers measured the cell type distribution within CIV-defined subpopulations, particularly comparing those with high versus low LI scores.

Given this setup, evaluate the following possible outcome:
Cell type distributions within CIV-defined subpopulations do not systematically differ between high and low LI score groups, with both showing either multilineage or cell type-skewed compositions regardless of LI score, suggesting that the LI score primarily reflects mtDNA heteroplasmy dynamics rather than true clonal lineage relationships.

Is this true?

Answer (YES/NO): NO